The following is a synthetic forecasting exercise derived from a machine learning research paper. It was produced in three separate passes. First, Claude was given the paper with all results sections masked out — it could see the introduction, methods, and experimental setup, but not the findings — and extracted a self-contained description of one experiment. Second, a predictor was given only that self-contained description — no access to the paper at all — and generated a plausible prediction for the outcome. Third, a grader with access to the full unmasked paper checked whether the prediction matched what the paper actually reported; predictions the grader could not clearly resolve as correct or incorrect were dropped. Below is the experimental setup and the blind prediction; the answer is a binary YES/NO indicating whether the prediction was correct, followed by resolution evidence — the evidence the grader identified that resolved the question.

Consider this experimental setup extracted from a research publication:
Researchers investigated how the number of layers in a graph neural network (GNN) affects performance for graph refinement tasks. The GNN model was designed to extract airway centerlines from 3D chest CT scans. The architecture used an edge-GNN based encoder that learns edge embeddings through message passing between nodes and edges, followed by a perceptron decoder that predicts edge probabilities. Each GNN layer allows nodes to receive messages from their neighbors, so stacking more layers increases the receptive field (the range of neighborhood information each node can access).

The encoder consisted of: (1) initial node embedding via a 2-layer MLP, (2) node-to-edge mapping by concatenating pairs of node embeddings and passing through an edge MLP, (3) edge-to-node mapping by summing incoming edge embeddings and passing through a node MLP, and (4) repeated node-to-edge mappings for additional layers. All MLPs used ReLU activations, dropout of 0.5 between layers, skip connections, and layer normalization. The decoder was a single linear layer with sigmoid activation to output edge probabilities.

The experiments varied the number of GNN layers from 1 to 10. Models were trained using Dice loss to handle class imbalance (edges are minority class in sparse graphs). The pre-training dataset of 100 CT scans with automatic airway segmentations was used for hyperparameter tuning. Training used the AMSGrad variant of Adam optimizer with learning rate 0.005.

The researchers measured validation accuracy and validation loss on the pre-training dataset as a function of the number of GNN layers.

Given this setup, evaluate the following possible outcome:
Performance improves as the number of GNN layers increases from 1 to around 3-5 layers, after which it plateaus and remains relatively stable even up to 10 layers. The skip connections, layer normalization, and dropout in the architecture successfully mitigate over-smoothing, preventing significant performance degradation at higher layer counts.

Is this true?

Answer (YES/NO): NO